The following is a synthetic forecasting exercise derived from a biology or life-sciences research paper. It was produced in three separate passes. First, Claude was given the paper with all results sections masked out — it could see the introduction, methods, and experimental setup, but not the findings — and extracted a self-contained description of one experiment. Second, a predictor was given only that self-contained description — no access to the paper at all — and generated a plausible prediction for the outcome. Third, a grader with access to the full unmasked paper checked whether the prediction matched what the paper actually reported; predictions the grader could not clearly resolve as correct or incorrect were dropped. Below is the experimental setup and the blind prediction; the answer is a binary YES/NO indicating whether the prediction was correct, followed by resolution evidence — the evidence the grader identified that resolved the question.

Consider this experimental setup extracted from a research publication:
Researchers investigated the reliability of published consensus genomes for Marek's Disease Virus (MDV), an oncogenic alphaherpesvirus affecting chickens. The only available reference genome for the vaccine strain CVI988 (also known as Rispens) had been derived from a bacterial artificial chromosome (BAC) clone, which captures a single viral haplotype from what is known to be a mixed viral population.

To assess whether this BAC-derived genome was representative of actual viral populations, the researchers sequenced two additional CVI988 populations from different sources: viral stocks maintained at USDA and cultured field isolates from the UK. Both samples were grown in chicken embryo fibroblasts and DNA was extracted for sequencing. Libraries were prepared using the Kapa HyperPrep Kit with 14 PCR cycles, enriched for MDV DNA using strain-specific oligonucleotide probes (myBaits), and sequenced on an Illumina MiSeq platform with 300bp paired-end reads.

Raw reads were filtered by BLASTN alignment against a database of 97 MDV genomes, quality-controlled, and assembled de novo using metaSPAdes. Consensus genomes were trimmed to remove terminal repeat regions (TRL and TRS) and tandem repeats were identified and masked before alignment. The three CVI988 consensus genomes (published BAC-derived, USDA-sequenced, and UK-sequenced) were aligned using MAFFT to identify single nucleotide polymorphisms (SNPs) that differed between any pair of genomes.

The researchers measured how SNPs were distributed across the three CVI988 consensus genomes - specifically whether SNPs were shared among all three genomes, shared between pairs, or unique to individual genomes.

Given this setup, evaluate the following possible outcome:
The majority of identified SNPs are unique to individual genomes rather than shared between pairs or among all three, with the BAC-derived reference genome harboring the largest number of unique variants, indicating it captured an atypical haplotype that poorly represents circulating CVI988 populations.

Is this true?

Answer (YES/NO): YES